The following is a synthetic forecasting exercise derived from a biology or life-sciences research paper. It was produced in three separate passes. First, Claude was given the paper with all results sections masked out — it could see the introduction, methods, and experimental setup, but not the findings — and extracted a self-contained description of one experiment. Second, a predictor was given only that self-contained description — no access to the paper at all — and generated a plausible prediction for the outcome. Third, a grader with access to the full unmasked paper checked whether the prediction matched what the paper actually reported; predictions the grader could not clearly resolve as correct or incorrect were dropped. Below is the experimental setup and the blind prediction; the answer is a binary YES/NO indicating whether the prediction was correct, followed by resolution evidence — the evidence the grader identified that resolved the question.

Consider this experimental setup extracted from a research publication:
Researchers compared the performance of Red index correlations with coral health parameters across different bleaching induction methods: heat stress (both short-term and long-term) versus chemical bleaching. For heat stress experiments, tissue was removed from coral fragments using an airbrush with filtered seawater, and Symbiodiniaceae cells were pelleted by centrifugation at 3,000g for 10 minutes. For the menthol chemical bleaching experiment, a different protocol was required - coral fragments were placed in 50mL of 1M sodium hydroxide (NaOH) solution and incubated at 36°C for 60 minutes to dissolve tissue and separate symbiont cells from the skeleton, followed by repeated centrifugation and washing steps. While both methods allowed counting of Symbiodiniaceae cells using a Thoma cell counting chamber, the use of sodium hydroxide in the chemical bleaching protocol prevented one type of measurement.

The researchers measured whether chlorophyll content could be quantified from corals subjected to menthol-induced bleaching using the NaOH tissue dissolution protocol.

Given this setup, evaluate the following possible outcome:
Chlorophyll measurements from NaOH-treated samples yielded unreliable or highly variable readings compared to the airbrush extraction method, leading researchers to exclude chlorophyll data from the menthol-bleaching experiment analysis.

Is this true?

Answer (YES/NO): NO